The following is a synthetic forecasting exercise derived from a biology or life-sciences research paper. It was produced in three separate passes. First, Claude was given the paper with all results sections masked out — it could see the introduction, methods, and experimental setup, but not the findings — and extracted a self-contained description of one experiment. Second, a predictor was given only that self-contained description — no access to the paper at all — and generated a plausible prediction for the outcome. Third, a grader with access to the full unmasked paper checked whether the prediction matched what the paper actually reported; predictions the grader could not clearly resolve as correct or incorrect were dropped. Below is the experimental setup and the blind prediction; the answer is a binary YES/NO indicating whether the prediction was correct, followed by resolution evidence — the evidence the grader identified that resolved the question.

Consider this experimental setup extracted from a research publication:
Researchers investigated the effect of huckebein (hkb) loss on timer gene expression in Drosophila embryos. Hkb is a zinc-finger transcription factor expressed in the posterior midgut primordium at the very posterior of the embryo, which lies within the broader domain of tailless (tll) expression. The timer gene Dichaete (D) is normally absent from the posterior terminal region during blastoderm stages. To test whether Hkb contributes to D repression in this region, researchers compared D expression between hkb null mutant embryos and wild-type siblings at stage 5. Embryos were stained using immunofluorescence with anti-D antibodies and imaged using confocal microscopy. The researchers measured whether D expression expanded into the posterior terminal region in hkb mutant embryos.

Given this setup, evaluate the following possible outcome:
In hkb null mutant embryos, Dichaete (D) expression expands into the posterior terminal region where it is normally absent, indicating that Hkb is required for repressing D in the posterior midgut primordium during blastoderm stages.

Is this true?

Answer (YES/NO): YES